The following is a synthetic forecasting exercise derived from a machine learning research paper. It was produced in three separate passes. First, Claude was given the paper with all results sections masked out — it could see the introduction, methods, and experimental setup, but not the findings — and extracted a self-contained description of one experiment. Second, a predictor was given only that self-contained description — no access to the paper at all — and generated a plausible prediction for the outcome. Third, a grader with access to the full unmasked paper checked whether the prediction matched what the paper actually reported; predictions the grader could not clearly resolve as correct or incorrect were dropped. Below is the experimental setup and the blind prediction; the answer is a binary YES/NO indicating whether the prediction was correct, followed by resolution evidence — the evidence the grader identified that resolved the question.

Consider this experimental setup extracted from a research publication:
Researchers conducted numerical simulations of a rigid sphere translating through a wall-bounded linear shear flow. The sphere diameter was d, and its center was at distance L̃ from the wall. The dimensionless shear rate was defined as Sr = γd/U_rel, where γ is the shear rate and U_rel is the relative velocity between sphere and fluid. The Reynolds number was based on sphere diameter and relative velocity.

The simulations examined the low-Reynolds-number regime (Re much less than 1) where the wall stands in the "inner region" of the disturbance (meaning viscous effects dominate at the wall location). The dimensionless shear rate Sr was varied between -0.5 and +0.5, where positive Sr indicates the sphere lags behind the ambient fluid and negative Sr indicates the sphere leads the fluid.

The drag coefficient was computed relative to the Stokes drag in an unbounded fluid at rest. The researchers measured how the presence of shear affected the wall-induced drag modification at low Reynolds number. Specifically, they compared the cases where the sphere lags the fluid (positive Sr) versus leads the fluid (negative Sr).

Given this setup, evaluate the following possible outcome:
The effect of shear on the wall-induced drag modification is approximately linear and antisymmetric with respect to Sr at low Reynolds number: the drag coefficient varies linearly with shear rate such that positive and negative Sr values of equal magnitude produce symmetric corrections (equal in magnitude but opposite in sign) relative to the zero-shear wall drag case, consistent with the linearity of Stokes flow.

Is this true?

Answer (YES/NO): YES